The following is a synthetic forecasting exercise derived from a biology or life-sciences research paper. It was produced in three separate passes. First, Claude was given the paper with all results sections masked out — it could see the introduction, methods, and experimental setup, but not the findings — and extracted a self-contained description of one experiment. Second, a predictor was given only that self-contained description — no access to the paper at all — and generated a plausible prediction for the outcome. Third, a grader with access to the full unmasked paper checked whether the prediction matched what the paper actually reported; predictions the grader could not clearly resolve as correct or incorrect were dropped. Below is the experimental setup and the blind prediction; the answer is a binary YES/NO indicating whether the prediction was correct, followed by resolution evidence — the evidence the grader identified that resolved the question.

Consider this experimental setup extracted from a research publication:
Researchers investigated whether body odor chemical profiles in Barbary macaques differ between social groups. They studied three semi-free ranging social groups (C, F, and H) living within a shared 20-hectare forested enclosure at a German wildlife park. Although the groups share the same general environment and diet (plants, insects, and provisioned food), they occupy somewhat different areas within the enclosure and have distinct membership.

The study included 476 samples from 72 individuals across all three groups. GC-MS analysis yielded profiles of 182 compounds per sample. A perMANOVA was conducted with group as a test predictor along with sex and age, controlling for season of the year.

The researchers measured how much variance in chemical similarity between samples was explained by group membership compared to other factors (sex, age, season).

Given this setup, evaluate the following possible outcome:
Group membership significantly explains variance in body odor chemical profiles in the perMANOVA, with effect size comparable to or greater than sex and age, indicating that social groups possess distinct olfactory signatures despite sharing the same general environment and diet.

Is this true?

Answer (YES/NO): YES